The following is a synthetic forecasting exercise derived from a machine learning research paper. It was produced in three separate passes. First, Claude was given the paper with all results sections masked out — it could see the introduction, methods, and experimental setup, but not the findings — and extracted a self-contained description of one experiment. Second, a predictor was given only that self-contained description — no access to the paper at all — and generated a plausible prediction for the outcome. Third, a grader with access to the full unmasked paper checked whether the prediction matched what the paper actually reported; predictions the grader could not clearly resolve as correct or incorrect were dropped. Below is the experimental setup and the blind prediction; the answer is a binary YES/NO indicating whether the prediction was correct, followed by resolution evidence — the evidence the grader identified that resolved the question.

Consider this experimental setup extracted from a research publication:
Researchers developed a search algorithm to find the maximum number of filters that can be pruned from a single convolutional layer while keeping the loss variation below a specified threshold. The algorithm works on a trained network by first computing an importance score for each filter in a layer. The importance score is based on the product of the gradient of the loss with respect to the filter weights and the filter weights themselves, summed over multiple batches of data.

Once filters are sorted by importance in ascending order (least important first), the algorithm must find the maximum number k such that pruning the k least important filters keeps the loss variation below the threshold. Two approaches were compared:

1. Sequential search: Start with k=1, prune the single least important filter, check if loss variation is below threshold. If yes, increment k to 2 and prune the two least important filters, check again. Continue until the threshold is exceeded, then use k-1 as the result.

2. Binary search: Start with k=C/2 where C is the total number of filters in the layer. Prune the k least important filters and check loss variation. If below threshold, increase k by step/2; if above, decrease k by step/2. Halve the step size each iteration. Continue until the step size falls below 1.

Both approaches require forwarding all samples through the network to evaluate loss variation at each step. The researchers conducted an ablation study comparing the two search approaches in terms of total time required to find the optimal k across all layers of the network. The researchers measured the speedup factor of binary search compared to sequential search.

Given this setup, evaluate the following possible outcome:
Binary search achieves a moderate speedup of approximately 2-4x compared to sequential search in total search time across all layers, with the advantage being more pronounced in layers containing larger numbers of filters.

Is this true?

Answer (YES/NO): NO